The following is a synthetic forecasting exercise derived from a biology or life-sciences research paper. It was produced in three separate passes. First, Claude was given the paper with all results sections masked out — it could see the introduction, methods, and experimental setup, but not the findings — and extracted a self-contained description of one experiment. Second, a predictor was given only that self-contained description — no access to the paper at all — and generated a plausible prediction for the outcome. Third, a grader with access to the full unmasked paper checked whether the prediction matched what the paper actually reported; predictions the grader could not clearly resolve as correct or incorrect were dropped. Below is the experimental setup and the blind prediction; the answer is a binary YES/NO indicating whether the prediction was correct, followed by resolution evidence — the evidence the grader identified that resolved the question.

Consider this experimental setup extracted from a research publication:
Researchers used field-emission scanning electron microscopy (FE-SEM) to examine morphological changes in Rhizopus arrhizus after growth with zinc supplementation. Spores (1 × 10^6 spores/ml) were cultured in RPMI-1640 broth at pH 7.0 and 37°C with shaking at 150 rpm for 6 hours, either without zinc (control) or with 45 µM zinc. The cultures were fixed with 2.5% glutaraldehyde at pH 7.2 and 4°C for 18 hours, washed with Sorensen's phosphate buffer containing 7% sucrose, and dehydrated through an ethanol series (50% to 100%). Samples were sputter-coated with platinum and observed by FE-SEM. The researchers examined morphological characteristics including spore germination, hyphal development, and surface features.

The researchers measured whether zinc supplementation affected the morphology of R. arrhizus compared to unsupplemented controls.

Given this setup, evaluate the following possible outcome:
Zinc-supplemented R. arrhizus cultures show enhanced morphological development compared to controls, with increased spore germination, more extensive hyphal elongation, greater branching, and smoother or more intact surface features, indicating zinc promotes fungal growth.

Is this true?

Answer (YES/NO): NO